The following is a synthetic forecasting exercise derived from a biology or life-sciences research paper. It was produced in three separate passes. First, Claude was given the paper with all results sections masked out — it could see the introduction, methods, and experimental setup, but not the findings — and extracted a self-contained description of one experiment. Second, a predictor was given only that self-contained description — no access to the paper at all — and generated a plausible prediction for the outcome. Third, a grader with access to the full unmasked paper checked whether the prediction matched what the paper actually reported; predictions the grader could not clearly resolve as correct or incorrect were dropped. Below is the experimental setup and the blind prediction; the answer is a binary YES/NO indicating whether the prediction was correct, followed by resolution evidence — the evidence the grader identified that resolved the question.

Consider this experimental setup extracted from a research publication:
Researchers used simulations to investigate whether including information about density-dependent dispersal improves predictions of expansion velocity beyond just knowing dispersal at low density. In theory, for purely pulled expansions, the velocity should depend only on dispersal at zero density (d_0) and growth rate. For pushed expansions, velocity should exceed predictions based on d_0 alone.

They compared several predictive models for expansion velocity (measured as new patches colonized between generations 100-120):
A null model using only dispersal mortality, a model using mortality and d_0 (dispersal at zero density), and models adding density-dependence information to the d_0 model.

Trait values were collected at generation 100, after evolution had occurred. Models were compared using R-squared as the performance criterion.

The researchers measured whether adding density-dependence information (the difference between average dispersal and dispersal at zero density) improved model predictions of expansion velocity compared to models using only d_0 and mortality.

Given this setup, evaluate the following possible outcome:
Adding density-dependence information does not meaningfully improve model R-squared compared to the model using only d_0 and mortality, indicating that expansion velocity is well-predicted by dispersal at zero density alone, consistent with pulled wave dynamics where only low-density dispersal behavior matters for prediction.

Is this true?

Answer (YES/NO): NO